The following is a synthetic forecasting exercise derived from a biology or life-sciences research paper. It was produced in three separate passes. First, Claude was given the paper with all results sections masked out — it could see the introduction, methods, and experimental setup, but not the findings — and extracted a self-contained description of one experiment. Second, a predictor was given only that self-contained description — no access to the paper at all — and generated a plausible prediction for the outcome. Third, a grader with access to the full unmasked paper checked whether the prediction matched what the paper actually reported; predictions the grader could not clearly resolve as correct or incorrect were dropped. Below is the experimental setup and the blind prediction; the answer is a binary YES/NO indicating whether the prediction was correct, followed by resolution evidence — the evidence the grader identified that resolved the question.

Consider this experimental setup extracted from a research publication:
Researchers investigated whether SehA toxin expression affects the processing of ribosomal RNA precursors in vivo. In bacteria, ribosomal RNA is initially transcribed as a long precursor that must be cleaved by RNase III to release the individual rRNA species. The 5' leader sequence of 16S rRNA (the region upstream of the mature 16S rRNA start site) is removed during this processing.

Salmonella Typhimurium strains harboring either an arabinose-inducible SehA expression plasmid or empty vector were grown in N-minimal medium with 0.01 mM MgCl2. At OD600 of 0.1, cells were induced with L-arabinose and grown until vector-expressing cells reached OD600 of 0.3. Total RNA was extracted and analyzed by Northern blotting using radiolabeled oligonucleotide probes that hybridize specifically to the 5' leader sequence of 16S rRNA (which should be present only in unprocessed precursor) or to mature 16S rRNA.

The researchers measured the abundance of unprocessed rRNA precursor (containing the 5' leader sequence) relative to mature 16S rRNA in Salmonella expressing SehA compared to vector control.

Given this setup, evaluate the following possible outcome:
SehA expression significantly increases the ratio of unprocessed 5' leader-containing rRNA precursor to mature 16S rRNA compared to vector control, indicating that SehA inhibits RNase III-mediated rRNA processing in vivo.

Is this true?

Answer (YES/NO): YES